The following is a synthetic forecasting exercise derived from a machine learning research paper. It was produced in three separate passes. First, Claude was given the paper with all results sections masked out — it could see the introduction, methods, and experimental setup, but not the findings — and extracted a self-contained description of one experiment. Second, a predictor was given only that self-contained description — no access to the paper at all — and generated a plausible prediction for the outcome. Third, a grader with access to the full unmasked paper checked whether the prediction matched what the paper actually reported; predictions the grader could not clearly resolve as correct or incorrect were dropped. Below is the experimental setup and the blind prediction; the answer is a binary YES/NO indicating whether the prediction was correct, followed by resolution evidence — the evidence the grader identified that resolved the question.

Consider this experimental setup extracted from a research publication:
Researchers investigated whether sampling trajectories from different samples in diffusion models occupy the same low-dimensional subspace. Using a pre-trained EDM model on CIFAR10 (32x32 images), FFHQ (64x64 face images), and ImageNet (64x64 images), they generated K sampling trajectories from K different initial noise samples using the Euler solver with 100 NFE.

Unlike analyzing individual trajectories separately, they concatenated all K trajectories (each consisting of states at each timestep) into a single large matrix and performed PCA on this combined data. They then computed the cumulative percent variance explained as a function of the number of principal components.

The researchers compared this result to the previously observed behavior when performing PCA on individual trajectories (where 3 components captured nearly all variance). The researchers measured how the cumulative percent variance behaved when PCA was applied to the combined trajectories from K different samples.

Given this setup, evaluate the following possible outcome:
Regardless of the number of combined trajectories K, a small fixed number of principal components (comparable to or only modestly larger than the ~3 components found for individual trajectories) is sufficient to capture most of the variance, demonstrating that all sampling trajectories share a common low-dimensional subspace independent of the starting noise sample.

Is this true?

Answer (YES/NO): NO